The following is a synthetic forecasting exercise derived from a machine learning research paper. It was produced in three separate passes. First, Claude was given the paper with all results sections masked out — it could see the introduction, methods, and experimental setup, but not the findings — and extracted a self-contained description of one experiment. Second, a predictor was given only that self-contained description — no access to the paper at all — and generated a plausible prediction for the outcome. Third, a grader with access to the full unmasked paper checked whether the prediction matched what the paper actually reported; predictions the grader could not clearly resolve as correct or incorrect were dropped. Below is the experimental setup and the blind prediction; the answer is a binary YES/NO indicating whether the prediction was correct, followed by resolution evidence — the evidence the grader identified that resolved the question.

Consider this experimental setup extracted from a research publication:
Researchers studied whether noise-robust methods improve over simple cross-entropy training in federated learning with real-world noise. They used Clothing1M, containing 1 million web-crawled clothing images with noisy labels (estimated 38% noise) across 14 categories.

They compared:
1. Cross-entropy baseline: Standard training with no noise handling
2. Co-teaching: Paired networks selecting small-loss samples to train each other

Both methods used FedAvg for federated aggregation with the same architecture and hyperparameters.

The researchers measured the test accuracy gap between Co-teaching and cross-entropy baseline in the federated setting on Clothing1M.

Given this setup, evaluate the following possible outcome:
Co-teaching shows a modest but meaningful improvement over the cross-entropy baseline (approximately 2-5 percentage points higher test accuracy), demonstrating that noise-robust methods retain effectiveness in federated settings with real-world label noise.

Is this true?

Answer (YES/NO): NO